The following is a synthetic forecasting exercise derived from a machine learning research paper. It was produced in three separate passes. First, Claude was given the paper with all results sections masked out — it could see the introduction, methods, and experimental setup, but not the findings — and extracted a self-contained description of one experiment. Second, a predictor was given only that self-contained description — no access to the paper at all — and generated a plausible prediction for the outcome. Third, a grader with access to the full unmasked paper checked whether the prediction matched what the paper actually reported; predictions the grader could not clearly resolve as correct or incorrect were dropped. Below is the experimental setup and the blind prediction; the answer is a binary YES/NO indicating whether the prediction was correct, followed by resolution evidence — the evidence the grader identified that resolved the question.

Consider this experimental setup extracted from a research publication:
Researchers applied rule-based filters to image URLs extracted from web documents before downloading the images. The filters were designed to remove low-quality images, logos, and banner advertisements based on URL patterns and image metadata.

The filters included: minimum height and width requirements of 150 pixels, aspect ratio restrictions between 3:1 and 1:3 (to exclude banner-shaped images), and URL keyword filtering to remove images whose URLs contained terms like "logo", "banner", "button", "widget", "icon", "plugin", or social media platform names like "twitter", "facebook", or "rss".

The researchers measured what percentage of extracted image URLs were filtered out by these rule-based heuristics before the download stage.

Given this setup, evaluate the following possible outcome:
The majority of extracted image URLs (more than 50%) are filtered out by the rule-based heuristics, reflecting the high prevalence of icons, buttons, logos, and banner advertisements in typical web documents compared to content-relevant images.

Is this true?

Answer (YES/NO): NO